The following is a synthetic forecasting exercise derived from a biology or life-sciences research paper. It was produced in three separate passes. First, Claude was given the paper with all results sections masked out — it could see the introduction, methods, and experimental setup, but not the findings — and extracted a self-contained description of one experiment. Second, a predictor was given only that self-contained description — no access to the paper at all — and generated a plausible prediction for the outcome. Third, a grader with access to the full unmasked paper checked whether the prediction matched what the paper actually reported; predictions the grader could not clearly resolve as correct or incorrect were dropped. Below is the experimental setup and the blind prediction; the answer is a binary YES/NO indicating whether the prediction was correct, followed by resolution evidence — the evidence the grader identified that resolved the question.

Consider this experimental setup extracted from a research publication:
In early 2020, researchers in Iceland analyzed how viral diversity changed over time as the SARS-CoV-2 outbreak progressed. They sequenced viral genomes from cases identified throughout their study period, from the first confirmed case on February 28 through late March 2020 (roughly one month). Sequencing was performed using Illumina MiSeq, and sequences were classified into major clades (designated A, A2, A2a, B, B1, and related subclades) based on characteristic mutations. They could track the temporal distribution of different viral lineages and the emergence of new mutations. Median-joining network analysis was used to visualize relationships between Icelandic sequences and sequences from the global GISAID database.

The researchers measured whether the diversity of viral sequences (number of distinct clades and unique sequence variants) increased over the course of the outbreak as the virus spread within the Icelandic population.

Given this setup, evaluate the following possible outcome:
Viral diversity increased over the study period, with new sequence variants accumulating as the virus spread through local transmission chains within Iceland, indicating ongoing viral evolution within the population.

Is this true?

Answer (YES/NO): NO